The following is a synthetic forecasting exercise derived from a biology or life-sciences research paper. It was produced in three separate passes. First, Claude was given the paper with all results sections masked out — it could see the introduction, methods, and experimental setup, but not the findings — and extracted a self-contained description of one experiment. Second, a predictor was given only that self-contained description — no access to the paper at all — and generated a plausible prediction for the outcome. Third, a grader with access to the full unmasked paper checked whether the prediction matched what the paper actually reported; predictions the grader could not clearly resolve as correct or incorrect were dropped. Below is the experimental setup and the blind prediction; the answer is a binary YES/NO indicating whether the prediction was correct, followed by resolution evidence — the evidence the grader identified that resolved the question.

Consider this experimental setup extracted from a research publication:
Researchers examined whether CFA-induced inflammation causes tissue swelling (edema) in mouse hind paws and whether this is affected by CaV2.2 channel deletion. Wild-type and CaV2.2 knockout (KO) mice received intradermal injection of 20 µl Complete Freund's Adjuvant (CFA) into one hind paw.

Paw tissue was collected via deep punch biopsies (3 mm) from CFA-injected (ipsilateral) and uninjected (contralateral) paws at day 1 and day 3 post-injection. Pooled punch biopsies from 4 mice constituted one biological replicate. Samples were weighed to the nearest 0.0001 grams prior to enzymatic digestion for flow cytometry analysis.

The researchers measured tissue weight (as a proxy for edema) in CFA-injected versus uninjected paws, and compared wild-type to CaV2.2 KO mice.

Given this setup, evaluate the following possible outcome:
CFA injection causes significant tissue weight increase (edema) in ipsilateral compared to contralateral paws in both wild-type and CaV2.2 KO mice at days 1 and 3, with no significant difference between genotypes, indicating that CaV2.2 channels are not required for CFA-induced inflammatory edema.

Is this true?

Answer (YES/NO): YES